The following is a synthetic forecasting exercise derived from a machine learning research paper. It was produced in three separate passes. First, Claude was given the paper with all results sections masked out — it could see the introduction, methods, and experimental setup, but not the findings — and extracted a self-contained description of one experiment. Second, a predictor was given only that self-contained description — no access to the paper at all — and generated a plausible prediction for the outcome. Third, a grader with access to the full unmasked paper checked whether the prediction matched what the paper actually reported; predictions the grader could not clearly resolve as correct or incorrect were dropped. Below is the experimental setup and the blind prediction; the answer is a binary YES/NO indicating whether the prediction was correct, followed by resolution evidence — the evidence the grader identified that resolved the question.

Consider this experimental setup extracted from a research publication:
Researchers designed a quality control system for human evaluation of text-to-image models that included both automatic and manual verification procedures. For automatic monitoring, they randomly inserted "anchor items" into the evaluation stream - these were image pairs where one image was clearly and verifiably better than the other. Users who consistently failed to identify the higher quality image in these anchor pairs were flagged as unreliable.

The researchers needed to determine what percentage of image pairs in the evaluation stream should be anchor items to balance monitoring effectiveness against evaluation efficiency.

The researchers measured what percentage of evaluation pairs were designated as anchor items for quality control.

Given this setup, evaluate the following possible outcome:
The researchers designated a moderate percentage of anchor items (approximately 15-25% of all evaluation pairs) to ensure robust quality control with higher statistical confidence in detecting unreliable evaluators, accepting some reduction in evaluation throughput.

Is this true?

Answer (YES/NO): NO